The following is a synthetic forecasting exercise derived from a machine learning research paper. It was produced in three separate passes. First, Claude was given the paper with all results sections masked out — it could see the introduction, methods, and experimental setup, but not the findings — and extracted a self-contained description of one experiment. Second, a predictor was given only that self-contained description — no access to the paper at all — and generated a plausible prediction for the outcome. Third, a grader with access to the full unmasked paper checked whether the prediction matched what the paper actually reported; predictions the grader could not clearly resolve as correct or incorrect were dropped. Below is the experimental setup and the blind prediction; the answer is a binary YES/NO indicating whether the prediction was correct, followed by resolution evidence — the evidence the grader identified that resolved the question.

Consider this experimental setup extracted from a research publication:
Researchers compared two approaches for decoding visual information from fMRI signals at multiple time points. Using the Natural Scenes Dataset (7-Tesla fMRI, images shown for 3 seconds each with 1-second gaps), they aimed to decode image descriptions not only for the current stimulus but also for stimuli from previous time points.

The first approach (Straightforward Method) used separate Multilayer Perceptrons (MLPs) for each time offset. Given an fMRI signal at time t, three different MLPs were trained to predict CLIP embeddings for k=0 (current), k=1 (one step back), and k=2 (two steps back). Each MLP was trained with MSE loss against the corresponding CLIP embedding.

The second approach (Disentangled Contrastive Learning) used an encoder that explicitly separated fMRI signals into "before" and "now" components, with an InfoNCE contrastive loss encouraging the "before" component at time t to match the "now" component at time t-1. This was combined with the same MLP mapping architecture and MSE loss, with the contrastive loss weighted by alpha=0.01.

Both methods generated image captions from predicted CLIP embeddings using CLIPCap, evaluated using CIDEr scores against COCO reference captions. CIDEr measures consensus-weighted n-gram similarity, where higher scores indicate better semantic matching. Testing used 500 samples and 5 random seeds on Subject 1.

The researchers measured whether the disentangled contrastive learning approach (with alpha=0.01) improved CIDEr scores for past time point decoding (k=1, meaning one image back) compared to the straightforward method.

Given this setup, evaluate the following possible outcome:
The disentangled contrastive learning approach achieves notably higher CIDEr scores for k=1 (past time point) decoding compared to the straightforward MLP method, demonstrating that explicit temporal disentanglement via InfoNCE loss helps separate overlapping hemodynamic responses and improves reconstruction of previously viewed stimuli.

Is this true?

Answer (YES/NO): NO